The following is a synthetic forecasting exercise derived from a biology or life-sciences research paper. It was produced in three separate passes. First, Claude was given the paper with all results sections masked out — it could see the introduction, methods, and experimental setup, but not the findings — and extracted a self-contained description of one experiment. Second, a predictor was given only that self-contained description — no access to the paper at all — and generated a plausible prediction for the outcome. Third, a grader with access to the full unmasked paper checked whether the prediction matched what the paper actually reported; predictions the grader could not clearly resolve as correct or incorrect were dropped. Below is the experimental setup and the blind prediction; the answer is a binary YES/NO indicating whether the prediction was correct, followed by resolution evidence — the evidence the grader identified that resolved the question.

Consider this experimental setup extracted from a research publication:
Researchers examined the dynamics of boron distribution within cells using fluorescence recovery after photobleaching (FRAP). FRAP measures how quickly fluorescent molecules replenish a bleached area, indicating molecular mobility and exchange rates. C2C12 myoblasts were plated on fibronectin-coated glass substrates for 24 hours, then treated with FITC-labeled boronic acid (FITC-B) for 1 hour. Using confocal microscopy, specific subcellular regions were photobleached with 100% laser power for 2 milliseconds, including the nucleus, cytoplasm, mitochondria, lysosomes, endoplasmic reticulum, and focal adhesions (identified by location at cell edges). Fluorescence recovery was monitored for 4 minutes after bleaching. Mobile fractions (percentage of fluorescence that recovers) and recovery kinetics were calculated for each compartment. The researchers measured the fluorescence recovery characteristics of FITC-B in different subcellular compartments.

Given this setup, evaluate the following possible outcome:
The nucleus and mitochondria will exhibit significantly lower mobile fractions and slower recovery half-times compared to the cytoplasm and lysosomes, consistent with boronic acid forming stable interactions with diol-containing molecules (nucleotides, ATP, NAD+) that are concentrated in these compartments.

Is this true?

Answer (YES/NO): NO